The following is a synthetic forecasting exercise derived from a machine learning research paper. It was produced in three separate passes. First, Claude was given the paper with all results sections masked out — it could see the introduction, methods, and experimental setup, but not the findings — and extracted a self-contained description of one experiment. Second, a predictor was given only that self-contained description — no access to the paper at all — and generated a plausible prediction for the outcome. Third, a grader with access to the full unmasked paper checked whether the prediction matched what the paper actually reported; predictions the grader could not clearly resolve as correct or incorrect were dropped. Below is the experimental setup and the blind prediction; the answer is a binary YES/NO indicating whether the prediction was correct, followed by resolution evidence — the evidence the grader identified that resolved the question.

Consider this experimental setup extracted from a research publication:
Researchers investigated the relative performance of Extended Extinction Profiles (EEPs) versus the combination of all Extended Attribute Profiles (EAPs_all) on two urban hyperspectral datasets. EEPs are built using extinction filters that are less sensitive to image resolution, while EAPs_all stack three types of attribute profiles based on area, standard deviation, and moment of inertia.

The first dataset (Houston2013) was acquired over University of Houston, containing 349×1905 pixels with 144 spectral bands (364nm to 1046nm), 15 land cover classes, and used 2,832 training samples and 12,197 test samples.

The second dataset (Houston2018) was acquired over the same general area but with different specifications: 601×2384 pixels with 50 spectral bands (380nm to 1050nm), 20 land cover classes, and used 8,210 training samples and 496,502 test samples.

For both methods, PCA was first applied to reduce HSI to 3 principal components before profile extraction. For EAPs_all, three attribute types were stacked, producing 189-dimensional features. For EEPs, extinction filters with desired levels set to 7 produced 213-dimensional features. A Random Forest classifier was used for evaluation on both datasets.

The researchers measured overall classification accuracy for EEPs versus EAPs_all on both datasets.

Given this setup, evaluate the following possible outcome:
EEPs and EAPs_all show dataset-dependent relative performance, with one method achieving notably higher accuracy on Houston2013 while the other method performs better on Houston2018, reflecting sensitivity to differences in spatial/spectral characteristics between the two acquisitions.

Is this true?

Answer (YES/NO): YES